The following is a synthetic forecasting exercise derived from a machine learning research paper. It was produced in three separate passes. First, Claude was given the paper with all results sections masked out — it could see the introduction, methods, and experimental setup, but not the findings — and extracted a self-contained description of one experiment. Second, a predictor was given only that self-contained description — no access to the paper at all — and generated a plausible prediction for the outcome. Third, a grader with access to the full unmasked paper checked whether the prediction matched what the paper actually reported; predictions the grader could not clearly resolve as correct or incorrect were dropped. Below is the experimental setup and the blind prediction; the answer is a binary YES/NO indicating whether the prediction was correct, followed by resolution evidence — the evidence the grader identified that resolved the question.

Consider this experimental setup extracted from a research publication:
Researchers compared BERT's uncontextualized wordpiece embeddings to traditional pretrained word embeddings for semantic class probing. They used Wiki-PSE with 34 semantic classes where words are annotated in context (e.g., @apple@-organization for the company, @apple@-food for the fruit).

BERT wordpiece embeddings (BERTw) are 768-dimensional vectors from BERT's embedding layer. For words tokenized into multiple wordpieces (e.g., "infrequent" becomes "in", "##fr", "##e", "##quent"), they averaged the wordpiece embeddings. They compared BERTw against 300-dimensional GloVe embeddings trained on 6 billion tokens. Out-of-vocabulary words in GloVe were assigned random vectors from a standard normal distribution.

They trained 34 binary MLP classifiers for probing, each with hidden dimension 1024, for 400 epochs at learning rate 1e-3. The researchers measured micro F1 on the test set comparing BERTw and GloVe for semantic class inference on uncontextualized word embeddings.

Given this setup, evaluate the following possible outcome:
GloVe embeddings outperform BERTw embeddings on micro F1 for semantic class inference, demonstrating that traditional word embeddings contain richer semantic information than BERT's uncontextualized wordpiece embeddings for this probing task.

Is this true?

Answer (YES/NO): NO